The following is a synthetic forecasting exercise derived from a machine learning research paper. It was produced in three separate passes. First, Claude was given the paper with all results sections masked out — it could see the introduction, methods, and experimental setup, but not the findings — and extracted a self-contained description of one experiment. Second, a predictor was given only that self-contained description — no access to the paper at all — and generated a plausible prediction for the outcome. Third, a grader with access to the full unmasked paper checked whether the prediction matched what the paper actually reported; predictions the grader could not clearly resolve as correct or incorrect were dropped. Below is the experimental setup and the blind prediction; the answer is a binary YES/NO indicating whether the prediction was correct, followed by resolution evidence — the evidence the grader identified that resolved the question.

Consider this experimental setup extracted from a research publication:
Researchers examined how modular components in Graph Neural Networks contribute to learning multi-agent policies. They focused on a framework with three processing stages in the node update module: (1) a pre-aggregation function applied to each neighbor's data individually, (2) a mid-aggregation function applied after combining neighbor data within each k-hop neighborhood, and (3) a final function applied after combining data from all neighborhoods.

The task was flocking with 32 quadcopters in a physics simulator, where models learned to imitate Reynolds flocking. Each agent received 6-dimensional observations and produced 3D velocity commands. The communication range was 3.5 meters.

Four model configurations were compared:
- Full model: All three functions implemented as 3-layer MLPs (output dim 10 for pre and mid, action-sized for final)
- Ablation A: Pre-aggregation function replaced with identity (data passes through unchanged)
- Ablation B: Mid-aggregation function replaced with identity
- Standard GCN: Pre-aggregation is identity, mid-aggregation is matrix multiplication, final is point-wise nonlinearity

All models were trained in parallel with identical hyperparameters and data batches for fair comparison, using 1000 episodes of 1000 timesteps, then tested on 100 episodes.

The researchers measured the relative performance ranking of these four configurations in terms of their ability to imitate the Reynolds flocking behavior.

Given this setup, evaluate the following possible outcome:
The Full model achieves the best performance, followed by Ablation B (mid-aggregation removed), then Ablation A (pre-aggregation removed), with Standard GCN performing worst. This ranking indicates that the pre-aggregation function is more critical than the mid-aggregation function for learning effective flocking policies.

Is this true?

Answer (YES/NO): YES